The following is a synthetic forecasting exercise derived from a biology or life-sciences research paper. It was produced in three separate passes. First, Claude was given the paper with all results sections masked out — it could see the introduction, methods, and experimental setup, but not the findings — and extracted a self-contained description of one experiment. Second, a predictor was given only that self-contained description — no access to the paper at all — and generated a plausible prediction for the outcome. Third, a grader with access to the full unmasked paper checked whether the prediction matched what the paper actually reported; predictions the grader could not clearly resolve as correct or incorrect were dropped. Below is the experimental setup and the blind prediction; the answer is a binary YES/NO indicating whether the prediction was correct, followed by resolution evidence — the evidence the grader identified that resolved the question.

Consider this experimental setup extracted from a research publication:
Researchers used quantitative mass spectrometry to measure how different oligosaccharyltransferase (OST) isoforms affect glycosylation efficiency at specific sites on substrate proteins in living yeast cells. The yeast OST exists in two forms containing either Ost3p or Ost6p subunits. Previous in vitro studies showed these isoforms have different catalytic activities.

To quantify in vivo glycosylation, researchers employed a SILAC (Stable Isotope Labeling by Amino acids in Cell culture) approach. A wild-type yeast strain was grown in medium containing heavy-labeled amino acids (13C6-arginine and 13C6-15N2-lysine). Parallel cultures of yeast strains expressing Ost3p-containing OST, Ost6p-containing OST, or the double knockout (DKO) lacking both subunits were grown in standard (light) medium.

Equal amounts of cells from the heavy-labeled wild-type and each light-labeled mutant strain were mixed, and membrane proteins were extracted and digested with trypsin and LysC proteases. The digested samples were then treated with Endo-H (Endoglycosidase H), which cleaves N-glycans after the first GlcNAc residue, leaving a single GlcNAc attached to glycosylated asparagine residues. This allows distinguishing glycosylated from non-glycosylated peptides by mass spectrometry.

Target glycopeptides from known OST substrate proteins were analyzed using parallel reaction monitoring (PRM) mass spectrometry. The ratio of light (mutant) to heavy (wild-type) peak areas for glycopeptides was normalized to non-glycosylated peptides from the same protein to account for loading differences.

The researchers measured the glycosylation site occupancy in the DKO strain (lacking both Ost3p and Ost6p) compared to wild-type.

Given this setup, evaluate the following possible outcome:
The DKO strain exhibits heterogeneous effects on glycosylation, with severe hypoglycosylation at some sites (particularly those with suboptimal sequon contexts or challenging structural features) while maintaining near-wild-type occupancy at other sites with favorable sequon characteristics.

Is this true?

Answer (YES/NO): NO